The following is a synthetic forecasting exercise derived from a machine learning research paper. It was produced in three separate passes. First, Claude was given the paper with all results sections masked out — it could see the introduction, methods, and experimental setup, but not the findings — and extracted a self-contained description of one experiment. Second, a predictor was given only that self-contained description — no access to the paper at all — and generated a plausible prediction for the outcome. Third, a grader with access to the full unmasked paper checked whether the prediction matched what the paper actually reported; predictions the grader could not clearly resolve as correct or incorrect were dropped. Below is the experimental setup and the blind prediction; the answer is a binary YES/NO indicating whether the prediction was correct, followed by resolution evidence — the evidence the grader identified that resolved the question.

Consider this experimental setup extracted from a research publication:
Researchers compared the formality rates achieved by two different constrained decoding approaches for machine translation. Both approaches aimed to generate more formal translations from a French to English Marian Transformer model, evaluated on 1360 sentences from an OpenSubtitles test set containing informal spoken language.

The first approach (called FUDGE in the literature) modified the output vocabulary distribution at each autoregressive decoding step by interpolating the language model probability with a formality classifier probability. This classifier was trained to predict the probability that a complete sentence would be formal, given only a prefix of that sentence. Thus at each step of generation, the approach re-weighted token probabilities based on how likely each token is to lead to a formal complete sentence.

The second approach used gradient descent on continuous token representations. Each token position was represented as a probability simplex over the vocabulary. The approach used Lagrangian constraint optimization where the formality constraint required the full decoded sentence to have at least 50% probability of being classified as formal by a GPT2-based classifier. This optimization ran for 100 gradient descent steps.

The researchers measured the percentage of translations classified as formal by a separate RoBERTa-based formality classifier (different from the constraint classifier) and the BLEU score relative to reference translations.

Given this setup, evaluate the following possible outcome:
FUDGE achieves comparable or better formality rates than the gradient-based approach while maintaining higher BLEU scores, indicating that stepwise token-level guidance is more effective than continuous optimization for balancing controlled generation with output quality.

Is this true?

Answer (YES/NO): NO